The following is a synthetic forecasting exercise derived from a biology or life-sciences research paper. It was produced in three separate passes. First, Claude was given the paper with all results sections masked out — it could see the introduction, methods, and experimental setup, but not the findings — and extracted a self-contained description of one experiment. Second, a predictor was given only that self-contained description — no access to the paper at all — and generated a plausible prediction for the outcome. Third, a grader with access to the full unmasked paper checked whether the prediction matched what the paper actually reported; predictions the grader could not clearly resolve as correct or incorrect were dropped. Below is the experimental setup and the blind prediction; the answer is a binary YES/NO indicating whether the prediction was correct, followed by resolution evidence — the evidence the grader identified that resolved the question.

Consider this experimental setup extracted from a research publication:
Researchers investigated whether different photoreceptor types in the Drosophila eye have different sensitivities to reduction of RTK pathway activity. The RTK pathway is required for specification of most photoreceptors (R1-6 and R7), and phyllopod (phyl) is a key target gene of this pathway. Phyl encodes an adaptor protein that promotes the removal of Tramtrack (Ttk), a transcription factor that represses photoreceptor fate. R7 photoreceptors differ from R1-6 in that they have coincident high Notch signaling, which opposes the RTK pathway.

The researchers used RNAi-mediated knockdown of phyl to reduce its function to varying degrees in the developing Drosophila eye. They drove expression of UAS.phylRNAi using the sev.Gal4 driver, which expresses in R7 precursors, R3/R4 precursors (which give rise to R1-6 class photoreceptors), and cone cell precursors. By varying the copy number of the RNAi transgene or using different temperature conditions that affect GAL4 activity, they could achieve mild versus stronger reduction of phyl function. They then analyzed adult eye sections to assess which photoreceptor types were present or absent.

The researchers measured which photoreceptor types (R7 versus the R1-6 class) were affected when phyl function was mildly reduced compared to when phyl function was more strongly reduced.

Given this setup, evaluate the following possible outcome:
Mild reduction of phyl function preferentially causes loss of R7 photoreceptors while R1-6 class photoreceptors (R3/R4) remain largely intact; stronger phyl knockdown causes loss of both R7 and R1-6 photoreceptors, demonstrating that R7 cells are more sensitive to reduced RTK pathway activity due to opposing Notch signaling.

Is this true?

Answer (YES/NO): YES